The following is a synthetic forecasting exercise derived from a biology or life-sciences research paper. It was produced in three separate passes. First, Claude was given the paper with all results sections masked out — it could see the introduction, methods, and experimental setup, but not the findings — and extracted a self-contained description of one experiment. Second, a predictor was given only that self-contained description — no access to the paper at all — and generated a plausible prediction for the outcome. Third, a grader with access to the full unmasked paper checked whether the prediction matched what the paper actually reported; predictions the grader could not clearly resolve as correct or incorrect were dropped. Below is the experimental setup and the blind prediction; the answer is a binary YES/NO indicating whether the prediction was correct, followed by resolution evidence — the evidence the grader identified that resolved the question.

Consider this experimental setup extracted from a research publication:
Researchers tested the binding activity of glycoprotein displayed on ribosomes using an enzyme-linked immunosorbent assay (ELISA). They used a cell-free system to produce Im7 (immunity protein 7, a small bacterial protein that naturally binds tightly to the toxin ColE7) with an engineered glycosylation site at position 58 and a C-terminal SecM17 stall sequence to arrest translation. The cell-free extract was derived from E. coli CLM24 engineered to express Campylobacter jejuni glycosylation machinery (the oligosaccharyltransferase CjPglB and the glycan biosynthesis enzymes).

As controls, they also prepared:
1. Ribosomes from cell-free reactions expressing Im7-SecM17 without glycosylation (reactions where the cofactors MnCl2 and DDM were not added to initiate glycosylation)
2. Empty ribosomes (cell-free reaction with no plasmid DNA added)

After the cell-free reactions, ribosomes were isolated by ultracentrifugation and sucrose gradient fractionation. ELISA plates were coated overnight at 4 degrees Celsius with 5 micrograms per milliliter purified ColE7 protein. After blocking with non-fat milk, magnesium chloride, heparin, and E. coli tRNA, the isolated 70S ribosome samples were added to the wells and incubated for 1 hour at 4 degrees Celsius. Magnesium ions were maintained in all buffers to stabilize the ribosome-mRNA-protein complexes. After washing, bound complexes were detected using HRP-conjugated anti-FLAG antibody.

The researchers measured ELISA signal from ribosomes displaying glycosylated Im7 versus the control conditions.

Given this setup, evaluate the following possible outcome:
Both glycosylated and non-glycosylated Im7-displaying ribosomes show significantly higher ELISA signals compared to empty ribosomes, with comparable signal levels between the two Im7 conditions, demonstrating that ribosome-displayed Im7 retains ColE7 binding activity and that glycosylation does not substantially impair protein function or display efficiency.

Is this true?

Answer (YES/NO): YES